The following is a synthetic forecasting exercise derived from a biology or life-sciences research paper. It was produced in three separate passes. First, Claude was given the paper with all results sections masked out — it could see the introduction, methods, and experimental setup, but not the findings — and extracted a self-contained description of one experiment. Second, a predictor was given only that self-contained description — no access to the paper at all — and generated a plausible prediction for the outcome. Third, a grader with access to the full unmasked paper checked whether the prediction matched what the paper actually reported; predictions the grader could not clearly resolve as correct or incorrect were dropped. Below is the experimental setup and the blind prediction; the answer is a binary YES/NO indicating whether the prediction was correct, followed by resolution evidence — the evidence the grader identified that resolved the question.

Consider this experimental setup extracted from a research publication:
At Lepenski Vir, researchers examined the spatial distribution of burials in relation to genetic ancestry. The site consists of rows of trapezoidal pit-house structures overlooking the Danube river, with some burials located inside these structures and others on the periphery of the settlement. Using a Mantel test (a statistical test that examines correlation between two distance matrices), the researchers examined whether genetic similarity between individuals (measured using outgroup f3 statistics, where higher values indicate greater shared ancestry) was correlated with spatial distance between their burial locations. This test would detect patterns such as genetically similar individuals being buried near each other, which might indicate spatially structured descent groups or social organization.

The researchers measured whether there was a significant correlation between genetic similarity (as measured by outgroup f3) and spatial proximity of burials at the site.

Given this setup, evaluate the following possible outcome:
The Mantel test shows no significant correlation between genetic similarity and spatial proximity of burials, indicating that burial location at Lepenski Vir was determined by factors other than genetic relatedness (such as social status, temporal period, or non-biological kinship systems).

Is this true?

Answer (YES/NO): YES